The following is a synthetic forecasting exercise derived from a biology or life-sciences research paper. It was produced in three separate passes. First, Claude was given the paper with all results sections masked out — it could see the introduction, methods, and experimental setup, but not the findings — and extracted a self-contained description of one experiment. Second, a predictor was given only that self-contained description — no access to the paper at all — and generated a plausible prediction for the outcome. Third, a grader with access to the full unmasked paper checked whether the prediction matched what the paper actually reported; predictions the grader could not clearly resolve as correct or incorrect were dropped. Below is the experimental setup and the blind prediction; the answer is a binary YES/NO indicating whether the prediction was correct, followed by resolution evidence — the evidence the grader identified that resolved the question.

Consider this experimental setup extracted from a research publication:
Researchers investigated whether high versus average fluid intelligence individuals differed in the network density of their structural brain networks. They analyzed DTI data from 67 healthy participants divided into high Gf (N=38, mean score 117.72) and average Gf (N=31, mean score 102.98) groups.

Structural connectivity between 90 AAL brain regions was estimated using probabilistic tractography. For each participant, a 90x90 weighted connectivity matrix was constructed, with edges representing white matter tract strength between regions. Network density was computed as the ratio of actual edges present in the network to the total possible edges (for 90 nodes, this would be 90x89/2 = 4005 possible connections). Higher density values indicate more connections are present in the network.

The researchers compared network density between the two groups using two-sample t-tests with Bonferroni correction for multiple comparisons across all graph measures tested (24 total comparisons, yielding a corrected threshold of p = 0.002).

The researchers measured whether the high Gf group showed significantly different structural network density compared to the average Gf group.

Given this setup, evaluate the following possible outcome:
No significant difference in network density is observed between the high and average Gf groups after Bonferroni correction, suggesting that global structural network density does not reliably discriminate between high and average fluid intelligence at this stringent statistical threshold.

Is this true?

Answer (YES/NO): YES